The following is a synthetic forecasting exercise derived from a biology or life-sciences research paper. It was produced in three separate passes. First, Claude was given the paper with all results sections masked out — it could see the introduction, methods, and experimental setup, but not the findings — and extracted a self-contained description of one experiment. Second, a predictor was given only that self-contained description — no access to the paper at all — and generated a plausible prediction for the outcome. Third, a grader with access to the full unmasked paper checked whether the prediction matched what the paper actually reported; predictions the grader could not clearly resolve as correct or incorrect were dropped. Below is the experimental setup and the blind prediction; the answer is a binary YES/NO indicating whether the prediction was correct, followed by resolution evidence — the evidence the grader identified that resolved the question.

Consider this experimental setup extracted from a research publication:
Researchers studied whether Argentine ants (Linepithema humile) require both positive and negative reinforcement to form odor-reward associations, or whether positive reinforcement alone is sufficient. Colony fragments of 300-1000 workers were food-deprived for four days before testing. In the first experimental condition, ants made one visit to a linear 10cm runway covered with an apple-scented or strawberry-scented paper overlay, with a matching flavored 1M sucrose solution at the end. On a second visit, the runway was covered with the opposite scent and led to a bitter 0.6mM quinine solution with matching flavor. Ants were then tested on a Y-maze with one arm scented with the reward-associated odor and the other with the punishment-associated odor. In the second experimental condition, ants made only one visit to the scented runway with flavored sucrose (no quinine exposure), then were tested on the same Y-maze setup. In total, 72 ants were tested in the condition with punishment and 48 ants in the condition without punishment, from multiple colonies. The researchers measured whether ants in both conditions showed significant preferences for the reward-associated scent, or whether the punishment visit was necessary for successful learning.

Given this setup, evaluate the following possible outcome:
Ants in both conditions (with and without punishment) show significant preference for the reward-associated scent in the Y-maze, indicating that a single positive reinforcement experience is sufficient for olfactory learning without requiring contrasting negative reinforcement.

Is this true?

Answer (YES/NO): YES